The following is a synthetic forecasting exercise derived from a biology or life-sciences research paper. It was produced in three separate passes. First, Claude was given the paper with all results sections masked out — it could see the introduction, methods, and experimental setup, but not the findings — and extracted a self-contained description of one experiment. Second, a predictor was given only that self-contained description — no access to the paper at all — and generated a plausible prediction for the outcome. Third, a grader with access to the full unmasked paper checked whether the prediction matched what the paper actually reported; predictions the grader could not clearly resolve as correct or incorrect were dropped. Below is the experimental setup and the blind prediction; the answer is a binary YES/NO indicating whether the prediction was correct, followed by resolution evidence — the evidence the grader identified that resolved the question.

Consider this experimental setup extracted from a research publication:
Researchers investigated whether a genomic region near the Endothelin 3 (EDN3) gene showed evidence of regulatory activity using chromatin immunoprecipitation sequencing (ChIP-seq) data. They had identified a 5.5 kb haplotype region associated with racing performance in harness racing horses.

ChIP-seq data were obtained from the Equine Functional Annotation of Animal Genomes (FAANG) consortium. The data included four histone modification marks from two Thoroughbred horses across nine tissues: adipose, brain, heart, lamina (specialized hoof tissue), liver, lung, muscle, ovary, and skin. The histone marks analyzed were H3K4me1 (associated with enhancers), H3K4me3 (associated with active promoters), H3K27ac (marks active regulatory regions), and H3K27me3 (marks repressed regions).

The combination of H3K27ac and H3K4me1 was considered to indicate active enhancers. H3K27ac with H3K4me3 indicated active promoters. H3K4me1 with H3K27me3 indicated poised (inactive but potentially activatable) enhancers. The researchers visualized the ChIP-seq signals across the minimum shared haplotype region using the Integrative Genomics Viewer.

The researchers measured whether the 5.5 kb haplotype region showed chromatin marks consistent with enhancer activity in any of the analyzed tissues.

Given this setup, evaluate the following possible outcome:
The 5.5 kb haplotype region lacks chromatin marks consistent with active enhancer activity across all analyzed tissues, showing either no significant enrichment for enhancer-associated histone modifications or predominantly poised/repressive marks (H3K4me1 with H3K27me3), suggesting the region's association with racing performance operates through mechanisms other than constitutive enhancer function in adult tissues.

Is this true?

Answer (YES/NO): NO